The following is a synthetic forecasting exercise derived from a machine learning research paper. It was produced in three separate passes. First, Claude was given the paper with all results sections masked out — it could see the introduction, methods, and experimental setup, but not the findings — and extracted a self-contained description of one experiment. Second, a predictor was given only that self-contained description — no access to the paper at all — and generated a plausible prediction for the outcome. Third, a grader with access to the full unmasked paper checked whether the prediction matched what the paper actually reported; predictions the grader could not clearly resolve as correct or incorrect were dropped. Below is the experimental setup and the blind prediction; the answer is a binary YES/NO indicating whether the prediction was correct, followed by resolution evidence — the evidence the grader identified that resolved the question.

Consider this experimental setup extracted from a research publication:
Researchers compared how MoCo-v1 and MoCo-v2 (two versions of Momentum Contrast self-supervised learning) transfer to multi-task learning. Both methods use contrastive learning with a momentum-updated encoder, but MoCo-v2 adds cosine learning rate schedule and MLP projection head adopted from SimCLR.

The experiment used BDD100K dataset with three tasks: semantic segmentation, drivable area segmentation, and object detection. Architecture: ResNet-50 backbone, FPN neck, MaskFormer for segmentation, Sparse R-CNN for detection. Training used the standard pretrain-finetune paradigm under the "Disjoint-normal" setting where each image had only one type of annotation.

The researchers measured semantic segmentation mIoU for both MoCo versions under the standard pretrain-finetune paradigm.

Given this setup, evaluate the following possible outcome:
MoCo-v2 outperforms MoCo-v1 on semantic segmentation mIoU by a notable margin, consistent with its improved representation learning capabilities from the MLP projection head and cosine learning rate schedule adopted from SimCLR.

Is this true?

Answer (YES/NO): NO